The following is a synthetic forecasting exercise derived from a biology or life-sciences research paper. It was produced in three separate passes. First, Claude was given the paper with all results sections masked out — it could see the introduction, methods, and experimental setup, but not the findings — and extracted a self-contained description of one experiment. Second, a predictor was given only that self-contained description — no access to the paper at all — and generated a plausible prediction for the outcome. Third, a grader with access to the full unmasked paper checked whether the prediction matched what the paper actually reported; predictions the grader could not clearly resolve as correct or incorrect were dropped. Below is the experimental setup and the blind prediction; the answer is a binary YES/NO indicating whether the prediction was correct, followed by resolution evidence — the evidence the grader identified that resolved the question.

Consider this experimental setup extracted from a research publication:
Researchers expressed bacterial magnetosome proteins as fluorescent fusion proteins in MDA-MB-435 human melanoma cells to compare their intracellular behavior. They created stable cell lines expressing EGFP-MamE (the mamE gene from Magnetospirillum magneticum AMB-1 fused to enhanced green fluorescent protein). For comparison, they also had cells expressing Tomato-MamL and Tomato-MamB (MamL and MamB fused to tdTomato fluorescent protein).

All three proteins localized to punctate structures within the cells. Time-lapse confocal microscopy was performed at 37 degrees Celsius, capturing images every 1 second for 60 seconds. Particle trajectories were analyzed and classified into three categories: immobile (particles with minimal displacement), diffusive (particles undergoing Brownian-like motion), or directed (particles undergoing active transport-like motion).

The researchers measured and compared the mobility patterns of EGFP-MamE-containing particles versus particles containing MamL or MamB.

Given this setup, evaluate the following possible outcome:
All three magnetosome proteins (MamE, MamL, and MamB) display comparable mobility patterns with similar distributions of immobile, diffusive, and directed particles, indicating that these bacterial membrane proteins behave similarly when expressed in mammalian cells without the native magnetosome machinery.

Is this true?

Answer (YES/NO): NO